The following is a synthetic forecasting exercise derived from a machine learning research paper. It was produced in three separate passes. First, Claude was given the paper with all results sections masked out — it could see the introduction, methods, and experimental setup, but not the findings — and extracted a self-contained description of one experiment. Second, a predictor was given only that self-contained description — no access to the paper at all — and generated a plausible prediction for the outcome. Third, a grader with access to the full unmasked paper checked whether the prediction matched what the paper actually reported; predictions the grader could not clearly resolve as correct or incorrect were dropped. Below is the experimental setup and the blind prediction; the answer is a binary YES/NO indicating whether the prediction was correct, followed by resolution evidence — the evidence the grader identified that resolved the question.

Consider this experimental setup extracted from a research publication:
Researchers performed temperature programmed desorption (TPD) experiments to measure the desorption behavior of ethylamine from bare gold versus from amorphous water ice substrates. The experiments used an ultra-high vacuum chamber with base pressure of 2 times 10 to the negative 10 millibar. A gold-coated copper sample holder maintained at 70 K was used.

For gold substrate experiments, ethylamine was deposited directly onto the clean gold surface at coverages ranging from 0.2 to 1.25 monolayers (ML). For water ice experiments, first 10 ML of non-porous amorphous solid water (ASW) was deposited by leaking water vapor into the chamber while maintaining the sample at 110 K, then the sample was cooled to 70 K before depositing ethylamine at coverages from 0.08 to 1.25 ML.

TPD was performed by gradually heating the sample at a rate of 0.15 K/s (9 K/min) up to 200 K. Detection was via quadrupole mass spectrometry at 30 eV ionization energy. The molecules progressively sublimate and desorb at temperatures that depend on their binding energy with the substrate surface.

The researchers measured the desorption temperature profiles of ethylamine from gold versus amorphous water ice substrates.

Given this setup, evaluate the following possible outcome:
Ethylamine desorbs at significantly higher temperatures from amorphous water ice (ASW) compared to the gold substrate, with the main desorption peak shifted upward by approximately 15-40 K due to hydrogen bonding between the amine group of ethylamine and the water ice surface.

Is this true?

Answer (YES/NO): NO